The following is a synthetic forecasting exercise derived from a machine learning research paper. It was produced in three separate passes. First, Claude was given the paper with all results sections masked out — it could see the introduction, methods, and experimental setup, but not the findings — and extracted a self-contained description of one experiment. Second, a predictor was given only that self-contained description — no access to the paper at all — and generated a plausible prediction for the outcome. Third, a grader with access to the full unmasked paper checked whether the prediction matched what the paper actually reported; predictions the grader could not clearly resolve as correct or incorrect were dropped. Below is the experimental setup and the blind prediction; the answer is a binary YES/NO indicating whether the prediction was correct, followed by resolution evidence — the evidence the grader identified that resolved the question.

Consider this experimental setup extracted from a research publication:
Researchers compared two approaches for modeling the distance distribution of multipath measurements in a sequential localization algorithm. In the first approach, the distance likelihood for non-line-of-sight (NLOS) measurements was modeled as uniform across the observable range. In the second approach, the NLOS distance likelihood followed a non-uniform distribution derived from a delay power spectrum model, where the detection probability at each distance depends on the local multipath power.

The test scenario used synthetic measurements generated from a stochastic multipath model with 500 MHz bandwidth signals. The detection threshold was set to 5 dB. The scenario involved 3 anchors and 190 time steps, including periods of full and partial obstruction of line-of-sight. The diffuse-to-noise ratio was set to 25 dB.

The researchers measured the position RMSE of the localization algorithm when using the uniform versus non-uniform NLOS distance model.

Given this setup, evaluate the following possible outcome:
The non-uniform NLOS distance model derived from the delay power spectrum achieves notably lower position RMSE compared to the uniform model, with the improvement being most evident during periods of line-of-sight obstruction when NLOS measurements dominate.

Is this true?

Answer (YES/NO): NO